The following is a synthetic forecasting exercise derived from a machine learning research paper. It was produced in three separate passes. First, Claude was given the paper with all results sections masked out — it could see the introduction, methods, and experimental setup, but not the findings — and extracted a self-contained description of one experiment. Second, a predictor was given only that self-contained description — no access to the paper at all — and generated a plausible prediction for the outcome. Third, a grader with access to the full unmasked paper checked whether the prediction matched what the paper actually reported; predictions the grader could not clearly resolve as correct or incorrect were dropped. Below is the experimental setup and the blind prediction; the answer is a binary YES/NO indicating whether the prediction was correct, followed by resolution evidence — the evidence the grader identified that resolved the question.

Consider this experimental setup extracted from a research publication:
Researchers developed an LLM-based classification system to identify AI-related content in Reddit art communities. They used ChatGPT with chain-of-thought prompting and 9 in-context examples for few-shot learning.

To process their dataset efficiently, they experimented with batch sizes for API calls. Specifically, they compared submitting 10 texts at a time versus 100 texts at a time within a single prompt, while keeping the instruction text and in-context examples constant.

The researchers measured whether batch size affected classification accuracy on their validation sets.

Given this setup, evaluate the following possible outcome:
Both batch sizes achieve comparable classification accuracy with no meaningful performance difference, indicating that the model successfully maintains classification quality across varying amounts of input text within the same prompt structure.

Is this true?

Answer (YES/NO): YES